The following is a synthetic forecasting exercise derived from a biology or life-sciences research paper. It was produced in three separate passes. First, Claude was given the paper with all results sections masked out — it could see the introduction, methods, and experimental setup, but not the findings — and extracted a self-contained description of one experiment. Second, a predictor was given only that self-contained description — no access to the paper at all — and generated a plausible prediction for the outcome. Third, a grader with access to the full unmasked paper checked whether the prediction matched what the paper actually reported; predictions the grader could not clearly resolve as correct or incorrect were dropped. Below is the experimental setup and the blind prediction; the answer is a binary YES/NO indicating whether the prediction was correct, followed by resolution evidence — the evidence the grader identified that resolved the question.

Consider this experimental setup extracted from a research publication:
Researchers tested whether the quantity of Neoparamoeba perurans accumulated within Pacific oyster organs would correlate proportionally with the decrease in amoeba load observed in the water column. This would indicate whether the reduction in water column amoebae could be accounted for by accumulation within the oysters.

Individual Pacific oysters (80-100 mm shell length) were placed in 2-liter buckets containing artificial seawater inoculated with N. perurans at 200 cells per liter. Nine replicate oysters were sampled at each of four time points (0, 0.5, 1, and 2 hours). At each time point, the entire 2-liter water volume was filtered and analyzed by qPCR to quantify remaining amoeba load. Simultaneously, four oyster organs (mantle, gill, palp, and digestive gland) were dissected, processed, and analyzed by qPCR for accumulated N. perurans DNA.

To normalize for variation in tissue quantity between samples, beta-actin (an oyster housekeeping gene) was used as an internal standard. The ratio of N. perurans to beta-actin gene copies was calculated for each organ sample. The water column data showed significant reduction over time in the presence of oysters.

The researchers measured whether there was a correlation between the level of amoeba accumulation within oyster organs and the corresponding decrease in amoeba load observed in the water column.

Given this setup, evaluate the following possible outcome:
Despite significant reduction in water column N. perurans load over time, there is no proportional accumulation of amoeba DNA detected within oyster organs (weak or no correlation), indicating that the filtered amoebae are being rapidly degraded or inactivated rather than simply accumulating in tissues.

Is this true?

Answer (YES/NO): YES